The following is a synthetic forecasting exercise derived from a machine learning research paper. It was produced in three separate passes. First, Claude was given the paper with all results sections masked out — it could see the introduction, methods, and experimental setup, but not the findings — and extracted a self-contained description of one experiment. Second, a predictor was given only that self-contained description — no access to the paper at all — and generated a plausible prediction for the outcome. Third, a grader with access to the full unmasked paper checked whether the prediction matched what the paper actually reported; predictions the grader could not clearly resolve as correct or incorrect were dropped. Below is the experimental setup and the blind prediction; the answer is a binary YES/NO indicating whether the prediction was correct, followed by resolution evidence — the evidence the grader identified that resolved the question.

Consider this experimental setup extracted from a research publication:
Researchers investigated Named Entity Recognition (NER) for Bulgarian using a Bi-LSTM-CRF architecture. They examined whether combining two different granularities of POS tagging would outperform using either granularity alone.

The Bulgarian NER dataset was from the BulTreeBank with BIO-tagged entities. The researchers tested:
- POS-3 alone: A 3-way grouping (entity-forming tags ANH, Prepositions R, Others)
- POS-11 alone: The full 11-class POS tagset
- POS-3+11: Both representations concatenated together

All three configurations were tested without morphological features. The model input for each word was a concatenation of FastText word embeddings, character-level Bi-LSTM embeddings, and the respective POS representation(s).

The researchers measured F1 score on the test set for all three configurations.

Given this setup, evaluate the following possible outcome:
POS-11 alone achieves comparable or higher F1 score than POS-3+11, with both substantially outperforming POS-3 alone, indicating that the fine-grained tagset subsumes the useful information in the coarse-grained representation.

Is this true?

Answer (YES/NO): NO